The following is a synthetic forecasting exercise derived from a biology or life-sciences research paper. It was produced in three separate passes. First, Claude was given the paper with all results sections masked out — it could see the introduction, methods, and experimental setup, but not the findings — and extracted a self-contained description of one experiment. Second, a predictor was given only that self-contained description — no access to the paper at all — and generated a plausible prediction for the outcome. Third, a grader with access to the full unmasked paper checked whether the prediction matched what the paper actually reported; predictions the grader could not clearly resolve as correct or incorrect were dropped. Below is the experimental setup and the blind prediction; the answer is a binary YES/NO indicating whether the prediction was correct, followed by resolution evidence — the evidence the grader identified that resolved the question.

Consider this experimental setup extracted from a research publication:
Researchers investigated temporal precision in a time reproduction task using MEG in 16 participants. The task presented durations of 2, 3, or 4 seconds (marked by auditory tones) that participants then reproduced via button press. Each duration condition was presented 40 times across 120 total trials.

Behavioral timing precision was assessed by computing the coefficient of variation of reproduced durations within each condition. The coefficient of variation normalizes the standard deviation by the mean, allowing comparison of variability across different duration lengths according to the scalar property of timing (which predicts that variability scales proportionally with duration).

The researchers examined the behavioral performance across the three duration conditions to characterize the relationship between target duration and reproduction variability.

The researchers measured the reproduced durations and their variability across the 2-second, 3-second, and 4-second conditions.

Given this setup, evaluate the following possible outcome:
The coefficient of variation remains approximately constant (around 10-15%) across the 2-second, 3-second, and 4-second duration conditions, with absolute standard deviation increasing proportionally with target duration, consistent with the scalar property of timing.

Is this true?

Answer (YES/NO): NO